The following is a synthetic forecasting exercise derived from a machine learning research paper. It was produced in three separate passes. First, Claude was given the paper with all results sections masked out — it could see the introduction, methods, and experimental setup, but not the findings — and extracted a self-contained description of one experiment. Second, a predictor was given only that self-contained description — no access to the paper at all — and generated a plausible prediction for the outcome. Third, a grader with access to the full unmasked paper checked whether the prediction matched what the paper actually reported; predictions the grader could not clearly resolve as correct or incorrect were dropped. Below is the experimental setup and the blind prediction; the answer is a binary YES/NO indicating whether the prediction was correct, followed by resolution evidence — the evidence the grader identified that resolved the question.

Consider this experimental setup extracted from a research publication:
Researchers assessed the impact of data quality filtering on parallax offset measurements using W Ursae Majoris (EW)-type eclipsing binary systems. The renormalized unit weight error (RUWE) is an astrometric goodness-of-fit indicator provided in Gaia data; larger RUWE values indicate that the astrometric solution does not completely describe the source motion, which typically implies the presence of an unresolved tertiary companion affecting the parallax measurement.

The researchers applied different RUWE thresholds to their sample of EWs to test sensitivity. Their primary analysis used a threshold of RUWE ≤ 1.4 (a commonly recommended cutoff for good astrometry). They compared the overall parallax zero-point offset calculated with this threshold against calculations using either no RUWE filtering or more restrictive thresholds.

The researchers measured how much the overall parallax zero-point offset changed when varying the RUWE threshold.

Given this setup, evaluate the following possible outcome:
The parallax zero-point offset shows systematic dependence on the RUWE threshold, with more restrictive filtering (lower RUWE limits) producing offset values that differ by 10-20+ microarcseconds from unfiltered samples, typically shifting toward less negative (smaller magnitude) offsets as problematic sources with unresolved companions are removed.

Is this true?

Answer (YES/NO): NO